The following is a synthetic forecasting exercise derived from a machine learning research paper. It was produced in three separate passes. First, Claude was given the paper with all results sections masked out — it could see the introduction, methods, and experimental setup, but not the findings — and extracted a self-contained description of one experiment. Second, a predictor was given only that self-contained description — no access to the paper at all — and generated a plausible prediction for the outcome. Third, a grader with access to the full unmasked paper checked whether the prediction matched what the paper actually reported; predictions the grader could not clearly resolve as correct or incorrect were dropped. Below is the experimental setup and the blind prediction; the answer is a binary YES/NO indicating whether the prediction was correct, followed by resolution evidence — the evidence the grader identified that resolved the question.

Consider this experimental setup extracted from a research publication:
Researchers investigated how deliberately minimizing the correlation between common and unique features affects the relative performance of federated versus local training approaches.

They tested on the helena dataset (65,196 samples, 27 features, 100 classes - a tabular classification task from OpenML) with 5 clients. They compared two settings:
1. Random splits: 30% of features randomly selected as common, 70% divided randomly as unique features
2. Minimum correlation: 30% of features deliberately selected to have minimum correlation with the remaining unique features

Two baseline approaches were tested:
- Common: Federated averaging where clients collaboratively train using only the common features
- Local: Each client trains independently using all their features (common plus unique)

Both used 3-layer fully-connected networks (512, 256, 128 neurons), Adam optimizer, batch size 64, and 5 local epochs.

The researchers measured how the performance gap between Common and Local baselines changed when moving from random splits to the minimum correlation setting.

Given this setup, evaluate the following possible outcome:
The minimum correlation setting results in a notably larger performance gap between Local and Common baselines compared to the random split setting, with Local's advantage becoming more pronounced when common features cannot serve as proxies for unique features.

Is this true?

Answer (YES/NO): YES